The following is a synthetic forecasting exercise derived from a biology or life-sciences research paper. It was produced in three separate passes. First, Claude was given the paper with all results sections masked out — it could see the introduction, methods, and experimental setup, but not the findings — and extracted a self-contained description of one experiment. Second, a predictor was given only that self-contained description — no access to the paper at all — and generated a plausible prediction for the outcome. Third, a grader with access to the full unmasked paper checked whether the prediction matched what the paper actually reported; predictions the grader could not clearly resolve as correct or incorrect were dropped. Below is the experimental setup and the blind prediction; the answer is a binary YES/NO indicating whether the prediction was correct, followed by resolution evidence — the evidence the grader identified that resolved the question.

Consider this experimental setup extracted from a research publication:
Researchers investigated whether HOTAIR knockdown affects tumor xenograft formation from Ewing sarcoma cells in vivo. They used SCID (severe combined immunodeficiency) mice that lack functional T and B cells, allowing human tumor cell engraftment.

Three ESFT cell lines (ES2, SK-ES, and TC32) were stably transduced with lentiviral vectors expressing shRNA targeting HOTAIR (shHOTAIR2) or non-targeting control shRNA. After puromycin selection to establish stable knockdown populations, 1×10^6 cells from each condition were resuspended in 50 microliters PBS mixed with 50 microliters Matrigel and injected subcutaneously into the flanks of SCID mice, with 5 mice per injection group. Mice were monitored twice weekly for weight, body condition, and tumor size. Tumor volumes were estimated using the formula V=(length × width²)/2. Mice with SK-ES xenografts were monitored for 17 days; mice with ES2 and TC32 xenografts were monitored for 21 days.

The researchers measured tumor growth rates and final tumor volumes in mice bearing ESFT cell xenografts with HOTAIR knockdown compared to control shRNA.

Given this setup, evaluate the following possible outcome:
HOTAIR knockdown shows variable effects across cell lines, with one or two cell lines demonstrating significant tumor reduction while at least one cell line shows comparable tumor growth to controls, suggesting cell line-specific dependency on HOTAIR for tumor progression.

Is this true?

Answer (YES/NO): NO